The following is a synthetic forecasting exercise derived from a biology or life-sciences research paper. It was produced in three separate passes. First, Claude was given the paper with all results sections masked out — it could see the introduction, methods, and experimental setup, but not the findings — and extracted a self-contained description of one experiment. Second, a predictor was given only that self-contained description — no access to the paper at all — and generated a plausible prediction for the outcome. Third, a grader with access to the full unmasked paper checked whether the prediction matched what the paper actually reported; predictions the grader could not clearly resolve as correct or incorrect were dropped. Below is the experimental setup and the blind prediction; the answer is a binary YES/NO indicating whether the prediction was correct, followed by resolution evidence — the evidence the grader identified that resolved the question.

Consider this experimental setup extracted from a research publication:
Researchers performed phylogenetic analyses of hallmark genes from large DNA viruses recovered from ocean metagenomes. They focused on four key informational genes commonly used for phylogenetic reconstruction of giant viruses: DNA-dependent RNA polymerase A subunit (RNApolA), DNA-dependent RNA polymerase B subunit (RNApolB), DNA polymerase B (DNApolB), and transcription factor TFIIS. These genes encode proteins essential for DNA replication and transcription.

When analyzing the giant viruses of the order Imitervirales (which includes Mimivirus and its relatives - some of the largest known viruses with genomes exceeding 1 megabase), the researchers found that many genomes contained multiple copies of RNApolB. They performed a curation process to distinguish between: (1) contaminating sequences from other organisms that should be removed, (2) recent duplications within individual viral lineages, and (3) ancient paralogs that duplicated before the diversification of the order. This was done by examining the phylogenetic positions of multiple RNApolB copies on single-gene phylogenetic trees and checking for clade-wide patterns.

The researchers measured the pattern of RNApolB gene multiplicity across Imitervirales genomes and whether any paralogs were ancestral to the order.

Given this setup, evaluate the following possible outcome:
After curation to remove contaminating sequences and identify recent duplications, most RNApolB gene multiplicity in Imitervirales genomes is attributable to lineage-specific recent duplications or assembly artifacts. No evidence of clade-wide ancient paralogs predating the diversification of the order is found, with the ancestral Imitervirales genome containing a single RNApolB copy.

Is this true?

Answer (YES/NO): NO